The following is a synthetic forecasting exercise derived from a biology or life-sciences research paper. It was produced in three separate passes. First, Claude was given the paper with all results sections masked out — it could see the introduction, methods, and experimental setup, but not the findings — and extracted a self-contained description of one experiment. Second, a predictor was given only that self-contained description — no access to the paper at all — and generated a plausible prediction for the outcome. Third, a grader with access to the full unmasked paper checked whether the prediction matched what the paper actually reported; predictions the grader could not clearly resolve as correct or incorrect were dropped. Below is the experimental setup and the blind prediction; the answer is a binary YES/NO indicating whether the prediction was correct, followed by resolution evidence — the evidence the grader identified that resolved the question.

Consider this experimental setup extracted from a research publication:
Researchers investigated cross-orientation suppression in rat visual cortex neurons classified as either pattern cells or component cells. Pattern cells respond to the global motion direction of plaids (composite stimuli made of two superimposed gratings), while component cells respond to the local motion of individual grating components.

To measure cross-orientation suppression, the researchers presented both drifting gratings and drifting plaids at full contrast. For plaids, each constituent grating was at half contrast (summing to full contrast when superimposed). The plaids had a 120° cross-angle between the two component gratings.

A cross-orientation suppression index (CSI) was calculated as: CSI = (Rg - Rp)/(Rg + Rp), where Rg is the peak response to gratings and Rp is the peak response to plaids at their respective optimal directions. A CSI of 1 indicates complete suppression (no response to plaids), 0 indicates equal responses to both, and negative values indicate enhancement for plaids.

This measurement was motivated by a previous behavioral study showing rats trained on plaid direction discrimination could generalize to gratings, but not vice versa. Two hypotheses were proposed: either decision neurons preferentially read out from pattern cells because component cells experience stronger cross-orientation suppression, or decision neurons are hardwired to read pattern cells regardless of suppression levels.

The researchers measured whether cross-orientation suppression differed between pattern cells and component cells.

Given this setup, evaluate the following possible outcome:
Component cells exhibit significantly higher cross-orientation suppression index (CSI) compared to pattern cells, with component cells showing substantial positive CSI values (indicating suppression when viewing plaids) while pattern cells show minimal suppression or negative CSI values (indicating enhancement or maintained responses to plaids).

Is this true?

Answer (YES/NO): NO